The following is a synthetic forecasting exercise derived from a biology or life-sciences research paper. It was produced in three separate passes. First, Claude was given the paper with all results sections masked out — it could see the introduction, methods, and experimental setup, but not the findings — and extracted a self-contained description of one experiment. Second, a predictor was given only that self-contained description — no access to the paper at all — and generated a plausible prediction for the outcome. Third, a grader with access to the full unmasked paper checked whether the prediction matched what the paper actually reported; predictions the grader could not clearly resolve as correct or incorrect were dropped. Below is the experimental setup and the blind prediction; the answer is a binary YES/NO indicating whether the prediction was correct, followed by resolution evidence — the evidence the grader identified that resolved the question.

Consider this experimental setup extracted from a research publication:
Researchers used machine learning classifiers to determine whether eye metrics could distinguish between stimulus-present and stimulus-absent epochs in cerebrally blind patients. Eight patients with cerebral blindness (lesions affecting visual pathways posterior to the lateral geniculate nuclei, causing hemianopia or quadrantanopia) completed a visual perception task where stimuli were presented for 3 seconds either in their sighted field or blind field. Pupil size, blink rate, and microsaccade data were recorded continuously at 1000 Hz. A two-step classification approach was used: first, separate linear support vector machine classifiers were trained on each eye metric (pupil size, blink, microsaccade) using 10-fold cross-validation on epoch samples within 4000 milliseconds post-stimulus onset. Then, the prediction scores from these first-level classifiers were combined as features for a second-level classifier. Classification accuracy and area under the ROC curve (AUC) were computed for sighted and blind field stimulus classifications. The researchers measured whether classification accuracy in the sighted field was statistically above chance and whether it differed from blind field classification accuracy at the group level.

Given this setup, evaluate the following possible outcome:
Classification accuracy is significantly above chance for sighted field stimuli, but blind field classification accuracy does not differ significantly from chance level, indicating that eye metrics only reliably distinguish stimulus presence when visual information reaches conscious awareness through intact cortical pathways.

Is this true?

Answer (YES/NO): NO